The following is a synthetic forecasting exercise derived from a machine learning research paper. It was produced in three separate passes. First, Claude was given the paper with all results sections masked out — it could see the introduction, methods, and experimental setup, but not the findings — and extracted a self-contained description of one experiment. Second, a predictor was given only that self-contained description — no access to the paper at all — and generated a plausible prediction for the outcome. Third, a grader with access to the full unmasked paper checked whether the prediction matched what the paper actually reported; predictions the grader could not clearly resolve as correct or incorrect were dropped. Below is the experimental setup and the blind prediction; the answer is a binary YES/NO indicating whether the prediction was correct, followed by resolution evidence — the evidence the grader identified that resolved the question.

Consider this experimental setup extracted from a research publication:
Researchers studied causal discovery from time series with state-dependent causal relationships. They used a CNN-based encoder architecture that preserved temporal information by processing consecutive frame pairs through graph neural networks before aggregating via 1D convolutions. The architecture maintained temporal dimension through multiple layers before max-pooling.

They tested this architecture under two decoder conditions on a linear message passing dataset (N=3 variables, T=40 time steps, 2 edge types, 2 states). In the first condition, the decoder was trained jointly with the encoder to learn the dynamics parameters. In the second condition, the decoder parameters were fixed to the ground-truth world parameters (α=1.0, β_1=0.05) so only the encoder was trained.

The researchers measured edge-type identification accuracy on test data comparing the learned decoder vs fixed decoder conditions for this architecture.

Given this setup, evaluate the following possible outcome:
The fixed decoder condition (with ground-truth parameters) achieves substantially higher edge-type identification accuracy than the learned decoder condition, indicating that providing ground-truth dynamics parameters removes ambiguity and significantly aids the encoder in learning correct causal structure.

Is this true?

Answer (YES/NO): YES